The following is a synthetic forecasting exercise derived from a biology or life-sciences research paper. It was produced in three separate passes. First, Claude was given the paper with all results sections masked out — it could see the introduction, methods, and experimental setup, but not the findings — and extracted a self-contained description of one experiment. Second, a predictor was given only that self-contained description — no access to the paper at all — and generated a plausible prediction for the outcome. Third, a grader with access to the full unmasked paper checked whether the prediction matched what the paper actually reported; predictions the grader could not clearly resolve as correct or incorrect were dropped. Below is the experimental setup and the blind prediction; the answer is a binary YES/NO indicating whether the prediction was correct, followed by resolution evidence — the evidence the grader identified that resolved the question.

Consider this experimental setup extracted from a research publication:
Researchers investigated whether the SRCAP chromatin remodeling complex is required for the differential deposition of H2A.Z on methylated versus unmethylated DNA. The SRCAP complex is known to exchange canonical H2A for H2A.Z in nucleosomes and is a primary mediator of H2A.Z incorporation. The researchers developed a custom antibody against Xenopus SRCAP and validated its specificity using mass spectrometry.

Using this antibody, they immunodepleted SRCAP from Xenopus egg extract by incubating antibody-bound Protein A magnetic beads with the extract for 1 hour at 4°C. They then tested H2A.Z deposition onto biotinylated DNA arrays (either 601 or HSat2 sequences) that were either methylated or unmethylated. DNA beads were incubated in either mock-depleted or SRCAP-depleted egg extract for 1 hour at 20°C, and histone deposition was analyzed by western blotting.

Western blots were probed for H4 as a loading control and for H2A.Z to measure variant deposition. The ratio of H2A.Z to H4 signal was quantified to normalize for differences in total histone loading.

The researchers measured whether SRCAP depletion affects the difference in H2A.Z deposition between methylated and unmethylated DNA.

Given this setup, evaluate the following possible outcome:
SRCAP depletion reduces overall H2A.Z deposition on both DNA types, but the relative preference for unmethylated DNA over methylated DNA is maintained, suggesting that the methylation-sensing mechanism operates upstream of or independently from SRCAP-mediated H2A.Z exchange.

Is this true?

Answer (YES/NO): NO